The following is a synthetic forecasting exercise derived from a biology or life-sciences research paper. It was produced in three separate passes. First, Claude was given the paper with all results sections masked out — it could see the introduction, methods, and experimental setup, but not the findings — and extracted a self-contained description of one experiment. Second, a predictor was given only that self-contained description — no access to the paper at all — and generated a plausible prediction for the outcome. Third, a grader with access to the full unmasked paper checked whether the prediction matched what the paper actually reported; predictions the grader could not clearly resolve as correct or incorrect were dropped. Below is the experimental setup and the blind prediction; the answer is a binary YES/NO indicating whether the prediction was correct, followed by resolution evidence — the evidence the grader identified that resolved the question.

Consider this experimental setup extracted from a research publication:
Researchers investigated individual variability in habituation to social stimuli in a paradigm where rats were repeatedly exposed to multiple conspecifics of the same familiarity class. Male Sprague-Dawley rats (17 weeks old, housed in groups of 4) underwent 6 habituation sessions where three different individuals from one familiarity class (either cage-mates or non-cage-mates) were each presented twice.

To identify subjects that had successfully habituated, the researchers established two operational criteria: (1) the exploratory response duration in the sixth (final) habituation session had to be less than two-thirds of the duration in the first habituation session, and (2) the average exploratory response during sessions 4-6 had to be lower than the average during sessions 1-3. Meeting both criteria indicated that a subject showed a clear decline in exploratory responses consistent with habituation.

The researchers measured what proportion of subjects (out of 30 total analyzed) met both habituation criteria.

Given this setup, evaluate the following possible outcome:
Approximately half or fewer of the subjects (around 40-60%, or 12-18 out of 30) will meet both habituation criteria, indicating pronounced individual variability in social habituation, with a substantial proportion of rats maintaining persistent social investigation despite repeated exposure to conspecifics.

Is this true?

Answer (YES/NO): NO